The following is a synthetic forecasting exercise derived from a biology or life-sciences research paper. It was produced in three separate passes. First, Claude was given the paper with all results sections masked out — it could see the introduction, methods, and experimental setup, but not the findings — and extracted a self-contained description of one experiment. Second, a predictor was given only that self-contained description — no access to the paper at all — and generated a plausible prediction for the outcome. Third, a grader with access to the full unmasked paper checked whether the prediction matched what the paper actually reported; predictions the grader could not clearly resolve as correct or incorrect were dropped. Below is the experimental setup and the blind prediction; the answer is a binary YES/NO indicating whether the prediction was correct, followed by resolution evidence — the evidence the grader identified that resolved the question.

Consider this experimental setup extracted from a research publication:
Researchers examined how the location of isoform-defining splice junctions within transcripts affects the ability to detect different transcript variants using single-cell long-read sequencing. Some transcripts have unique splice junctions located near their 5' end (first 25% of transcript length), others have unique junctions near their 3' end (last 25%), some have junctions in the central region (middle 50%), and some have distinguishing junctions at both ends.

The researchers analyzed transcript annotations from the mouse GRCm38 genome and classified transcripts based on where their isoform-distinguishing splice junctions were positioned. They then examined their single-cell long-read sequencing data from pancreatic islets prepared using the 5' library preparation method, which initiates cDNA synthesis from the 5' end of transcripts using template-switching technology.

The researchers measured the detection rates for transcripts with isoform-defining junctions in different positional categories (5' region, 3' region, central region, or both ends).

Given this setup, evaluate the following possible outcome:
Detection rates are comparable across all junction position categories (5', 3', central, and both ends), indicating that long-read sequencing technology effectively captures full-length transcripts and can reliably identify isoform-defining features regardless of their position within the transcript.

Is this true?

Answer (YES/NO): NO